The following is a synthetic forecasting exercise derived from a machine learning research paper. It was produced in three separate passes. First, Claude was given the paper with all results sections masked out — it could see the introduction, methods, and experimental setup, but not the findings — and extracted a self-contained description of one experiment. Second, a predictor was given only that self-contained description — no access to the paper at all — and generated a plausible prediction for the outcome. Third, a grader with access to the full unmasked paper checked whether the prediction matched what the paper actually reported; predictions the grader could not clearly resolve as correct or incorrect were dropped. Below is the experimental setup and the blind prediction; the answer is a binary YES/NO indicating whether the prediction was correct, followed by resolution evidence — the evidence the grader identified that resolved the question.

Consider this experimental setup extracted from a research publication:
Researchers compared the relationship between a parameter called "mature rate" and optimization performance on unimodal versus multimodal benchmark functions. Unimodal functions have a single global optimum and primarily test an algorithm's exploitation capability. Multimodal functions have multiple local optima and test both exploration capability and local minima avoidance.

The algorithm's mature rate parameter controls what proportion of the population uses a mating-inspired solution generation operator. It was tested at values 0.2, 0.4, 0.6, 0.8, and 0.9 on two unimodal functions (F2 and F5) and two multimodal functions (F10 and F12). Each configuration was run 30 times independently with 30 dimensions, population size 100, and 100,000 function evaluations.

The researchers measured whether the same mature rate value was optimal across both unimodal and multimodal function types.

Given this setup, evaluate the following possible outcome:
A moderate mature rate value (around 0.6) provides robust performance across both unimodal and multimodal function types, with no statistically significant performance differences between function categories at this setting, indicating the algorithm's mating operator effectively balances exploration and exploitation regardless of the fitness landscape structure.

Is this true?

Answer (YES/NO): NO